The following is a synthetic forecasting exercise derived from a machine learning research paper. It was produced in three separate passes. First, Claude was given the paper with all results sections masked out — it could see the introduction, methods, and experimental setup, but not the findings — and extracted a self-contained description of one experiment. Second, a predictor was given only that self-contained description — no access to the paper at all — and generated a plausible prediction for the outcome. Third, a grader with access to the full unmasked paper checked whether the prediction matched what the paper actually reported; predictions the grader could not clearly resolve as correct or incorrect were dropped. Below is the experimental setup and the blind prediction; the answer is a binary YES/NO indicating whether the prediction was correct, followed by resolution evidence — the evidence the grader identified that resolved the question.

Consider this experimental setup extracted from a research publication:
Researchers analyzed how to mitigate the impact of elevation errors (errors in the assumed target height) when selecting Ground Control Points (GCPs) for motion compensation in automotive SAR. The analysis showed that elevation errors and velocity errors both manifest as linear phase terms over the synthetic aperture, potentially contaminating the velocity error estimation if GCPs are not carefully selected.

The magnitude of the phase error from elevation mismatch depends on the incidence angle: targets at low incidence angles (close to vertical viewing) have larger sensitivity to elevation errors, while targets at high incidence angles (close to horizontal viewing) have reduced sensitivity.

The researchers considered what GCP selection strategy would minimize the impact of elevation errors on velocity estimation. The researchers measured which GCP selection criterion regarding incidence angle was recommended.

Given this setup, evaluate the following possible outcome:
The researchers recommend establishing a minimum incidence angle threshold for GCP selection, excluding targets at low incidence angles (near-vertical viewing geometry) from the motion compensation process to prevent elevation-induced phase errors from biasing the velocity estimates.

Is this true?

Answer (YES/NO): NO